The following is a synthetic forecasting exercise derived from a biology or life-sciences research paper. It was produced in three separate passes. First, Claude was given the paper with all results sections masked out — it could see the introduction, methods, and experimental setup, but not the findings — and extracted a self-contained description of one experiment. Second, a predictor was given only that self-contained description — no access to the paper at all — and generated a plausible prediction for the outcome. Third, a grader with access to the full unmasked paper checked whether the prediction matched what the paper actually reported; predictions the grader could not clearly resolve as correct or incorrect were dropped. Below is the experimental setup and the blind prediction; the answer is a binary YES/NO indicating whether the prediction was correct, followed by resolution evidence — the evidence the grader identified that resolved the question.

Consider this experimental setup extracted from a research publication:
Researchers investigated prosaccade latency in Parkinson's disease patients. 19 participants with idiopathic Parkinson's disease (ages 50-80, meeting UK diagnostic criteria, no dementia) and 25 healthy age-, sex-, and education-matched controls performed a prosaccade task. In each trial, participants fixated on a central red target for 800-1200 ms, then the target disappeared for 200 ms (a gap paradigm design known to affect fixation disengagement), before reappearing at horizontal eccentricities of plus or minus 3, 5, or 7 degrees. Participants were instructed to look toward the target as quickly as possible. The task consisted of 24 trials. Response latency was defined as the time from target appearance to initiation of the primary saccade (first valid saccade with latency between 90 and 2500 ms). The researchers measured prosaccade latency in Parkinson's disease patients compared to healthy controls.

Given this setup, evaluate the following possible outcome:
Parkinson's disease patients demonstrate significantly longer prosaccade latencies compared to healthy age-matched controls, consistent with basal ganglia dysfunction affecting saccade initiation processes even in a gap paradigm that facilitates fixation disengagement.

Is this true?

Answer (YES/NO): NO